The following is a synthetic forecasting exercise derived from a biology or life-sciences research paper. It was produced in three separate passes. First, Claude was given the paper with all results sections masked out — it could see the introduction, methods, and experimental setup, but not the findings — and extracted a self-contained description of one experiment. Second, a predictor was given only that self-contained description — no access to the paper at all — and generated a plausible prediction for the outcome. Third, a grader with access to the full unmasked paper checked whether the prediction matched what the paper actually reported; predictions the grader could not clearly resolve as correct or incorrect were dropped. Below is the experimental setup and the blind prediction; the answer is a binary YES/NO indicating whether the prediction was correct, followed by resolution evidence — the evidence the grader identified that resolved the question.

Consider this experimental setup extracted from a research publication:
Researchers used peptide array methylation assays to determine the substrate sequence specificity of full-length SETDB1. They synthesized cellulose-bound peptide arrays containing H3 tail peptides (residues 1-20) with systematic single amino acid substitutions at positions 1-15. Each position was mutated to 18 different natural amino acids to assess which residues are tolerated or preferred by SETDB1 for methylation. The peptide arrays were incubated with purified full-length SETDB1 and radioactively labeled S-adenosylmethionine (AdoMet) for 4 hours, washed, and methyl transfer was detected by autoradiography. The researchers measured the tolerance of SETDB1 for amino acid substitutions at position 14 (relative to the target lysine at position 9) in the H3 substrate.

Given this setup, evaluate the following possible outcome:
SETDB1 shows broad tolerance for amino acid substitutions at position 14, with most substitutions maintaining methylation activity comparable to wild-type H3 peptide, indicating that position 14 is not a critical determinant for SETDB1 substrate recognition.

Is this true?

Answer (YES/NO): YES